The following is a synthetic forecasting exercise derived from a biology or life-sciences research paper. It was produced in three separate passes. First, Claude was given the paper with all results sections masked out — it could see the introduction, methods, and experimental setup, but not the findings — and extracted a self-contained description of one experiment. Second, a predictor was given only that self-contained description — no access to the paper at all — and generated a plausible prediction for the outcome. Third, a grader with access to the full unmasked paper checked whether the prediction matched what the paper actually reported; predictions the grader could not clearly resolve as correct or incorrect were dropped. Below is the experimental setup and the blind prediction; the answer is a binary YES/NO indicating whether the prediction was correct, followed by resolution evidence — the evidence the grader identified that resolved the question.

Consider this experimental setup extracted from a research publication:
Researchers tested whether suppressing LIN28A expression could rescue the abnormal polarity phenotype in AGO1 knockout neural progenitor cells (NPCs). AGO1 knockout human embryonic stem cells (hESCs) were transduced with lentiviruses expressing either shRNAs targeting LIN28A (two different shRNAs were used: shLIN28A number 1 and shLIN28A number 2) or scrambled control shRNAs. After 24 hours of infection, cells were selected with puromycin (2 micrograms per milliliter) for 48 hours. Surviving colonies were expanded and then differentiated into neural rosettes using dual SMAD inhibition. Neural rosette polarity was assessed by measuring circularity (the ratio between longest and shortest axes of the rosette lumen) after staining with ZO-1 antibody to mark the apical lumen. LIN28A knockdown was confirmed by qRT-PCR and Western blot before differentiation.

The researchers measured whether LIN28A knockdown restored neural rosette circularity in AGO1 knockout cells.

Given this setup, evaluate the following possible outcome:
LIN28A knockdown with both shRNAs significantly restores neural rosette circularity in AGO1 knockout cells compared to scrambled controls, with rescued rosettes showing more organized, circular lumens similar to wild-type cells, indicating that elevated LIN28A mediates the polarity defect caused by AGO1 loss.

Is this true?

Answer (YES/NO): YES